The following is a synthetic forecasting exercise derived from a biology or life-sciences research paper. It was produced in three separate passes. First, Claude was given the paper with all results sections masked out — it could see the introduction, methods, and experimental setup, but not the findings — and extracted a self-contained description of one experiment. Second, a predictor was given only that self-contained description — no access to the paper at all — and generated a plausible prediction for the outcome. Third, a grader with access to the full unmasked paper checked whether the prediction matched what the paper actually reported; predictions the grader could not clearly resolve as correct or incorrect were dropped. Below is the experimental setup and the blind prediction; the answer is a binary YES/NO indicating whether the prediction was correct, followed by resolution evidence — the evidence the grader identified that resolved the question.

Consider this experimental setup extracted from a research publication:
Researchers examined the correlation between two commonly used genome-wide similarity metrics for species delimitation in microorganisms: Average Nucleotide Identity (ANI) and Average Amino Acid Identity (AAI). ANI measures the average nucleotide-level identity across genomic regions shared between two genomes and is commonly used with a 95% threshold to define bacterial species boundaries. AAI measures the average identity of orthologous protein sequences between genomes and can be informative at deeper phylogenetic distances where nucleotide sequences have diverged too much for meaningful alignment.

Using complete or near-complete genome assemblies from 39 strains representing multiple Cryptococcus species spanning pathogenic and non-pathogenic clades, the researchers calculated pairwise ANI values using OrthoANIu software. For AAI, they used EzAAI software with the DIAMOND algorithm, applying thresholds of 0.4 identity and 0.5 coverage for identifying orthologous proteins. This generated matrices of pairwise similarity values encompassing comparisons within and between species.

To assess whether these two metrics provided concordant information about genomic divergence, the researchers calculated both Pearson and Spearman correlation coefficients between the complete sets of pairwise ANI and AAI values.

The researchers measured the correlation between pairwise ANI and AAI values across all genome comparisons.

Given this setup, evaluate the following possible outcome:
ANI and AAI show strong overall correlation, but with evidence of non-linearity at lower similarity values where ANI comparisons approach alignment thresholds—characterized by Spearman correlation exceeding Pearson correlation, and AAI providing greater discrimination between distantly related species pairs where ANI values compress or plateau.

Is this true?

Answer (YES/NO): NO